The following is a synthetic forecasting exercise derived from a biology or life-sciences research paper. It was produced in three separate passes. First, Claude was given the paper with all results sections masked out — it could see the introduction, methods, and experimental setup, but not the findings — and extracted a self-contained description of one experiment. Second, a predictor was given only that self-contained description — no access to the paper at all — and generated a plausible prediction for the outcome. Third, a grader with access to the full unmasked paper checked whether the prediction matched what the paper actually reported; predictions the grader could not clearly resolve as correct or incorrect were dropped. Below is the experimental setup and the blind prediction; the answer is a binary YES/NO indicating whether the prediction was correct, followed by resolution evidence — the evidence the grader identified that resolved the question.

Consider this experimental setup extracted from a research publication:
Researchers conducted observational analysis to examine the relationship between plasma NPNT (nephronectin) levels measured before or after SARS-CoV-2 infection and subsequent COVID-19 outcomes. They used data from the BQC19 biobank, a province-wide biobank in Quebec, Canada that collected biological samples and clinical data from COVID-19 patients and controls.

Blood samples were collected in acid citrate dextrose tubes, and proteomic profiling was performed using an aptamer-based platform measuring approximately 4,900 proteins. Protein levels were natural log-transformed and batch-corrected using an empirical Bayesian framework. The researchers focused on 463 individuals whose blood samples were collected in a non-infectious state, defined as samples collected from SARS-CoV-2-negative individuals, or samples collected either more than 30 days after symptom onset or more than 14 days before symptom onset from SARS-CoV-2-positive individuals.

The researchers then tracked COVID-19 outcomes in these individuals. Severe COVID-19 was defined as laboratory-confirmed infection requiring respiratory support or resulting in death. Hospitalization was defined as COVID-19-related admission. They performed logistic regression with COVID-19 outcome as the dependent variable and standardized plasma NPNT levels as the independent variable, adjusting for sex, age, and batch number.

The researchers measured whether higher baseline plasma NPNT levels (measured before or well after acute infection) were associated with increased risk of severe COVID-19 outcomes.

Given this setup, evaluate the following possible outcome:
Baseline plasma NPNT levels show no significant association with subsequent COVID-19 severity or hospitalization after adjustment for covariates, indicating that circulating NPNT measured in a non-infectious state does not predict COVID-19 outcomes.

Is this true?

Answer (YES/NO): NO